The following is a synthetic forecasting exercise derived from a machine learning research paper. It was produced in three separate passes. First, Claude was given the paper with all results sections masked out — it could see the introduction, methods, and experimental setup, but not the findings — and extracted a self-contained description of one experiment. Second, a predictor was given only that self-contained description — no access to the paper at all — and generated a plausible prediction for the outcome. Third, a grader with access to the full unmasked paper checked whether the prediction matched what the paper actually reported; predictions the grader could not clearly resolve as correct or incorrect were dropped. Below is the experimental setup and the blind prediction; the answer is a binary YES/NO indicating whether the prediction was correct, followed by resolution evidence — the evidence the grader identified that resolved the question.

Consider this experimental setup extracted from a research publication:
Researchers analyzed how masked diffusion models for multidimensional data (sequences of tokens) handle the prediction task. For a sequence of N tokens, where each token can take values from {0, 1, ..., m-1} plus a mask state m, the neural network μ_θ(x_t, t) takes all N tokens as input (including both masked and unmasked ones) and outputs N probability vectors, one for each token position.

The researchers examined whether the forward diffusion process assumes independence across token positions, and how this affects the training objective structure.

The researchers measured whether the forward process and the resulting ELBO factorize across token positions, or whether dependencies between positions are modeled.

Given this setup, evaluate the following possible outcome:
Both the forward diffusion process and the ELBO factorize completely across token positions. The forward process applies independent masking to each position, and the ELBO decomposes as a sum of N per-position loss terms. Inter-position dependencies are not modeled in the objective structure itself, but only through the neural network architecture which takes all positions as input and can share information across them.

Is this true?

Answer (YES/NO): YES